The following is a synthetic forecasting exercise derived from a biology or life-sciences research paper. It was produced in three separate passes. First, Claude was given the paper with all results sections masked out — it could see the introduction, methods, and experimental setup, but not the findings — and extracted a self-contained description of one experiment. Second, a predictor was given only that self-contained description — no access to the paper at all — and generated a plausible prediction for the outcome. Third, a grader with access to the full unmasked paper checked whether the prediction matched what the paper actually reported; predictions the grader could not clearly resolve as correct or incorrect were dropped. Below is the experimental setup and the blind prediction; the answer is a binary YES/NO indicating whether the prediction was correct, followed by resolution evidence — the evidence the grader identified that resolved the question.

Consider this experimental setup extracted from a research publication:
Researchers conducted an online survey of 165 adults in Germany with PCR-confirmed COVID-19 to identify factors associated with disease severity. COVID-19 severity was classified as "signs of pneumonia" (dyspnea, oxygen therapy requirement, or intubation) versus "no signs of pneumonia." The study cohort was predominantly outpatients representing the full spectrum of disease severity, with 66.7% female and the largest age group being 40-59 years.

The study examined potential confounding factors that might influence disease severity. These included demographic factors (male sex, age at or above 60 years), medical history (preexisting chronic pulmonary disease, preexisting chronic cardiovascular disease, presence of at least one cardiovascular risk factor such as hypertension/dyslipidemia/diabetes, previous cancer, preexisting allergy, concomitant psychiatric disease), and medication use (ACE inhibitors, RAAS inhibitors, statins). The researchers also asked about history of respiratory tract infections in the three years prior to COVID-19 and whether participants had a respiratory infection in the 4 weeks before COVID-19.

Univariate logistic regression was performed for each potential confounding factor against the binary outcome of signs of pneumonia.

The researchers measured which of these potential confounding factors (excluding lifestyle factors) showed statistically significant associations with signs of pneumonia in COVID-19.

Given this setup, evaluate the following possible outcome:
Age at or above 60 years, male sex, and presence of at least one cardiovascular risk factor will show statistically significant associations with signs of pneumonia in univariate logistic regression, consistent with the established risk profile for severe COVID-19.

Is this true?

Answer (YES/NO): NO